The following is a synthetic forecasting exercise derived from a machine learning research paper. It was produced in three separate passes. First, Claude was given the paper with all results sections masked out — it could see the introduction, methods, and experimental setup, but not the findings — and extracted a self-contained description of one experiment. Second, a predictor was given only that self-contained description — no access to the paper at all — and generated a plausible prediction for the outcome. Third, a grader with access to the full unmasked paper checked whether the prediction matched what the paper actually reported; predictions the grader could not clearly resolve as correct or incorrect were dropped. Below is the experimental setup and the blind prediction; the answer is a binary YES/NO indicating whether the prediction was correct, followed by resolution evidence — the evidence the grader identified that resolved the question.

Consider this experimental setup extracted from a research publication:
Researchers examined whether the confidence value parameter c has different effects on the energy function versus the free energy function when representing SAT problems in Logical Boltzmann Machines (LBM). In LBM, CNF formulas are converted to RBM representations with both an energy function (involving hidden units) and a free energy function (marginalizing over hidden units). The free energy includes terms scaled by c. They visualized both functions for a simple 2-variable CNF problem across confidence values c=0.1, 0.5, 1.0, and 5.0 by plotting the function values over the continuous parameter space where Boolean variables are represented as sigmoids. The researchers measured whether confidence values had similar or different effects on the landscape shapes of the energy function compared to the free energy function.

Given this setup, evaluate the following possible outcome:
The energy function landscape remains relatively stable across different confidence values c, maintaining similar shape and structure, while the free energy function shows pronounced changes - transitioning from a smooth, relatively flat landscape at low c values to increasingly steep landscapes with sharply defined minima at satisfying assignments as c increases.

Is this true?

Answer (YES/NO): YES